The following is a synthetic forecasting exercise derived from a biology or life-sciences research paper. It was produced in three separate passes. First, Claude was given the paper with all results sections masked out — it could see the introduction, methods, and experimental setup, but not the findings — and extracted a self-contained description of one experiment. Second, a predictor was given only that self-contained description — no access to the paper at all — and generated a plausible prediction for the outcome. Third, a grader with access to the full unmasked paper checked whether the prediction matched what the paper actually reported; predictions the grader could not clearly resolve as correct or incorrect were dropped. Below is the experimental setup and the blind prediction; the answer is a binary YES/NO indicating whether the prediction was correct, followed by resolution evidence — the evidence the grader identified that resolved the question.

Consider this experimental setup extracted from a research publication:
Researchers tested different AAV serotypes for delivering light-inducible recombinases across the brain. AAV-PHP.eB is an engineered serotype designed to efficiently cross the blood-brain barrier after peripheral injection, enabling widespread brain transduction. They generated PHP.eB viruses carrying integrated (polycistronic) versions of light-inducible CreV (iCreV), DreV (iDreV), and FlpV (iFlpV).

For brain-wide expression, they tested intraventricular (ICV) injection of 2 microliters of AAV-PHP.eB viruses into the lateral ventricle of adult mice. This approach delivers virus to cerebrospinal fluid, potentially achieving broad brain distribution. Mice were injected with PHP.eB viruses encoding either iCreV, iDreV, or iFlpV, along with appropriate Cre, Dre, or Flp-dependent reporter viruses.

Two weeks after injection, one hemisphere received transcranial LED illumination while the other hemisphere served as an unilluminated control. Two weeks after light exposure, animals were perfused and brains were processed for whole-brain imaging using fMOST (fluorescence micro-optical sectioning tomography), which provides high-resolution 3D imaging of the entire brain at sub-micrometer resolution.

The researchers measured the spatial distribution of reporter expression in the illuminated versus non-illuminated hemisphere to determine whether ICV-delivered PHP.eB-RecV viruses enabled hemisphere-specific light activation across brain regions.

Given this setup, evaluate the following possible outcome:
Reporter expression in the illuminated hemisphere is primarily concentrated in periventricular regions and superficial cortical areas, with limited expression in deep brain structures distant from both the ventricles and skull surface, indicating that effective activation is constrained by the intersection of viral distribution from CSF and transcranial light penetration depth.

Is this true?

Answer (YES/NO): NO